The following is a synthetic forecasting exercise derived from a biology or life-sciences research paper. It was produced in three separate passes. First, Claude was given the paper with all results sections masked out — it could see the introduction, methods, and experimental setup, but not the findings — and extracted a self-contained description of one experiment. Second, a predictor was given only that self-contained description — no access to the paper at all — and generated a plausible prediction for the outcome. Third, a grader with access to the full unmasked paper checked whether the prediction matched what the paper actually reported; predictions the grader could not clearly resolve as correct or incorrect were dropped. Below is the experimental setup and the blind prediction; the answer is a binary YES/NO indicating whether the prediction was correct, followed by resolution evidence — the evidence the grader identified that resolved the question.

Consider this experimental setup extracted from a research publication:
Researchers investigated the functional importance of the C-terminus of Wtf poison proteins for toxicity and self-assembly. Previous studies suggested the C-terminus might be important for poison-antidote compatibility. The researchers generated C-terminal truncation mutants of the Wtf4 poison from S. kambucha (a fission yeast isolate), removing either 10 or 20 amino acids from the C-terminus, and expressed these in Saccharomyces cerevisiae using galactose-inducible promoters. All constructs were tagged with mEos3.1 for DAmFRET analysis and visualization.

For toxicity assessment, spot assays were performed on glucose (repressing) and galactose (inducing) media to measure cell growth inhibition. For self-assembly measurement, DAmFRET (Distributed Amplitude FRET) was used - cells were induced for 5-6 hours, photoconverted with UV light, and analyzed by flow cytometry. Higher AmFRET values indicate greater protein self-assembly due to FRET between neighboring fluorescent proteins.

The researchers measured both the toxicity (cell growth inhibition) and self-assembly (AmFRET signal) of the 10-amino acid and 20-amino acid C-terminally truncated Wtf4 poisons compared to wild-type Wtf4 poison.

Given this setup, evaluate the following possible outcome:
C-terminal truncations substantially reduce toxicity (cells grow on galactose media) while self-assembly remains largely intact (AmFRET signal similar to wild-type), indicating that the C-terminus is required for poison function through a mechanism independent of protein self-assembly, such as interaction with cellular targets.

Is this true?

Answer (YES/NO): NO